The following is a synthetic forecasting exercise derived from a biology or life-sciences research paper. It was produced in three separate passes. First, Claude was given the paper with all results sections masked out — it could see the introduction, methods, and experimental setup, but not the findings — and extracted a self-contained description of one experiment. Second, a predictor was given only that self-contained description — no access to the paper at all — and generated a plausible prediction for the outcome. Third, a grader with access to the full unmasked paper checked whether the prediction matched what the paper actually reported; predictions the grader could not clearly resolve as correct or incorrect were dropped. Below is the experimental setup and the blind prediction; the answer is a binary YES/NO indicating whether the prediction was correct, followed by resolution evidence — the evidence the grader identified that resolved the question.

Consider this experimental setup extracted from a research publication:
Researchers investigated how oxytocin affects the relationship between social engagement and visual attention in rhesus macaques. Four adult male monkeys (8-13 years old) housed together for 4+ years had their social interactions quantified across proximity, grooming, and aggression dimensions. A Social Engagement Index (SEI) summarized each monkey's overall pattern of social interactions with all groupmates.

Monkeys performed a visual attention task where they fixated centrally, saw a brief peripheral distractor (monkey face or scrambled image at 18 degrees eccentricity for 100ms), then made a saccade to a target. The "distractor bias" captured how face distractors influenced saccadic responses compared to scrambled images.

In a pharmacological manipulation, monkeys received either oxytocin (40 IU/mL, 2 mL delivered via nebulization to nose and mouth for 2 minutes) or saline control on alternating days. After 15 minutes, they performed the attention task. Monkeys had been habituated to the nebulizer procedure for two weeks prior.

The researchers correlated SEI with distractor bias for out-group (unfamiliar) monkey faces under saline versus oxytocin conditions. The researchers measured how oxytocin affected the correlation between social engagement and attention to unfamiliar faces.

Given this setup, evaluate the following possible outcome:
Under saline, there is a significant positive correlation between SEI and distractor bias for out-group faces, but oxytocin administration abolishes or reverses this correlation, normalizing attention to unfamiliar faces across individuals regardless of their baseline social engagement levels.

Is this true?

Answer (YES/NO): NO